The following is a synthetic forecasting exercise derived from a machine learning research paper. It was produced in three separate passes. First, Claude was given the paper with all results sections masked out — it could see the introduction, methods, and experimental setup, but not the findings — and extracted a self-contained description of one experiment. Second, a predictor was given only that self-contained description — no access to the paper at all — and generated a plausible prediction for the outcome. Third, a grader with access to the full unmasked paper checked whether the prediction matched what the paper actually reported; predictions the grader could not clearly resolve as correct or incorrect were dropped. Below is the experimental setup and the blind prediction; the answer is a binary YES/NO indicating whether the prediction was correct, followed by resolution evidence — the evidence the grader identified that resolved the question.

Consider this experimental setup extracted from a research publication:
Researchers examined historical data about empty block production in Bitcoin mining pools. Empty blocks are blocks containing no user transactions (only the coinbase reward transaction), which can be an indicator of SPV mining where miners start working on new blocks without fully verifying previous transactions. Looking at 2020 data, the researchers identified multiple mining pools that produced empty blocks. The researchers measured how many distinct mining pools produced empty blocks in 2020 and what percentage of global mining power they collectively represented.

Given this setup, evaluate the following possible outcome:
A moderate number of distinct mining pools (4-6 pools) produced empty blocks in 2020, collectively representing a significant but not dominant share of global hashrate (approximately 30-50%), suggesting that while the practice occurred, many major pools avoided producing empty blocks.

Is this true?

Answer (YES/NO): NO